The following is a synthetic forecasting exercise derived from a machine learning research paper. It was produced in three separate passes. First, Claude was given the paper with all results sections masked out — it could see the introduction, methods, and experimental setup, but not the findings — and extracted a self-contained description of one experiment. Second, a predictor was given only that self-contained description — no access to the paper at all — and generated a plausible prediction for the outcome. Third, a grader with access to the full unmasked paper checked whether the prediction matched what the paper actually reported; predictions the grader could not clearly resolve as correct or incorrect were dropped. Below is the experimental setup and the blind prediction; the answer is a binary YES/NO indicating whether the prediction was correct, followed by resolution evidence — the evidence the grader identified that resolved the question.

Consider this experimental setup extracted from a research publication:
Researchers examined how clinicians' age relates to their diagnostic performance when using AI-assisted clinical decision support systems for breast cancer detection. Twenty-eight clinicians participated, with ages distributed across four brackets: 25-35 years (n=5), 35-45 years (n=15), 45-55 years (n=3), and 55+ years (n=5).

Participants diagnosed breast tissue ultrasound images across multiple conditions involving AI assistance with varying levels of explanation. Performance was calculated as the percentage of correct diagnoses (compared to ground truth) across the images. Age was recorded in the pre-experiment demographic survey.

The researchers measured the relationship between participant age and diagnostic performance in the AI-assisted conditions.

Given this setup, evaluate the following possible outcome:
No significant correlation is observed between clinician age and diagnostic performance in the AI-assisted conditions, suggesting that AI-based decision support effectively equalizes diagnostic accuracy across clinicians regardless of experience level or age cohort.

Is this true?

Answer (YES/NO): YES